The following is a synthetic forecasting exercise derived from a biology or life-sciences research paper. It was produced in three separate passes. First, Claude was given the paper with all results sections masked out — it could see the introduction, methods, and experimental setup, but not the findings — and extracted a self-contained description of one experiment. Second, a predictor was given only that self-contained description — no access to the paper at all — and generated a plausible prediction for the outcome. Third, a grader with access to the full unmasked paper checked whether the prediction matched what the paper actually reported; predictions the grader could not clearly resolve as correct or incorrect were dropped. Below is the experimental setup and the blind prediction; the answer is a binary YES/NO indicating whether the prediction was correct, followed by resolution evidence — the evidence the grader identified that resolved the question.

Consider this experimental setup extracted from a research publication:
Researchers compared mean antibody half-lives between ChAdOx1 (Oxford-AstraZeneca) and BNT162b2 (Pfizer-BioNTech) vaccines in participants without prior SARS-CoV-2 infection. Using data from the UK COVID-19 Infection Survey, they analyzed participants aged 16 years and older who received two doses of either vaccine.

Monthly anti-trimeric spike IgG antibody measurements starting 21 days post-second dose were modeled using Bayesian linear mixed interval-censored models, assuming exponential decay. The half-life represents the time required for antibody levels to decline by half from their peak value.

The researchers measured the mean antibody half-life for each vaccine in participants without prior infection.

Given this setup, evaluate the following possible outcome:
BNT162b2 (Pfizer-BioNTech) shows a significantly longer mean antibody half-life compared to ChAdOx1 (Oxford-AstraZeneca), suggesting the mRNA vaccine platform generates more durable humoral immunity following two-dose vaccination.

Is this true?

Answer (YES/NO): YES